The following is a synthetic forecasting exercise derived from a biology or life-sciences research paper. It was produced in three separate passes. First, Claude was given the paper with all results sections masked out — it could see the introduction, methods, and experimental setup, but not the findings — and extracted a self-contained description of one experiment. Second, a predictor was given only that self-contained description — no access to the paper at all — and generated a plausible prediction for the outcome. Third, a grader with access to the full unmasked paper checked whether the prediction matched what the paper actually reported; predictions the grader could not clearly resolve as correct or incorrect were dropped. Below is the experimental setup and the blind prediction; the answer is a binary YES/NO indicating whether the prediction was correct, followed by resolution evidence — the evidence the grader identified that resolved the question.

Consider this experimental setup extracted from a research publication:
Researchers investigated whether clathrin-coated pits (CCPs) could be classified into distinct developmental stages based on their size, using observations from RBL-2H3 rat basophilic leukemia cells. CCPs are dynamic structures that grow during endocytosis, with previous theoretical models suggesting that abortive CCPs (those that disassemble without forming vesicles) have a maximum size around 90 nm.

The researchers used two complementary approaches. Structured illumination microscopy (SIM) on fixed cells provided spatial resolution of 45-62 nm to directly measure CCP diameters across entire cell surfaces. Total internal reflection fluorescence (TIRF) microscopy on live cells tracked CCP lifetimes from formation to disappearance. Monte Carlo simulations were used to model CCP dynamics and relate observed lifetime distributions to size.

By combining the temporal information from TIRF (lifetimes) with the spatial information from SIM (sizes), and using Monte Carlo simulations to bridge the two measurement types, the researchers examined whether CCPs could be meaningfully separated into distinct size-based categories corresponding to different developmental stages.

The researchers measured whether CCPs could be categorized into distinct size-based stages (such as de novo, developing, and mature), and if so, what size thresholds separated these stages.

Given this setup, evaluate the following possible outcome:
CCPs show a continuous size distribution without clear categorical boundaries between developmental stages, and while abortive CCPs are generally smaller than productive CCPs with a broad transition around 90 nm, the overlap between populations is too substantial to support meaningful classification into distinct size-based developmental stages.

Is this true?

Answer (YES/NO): NO